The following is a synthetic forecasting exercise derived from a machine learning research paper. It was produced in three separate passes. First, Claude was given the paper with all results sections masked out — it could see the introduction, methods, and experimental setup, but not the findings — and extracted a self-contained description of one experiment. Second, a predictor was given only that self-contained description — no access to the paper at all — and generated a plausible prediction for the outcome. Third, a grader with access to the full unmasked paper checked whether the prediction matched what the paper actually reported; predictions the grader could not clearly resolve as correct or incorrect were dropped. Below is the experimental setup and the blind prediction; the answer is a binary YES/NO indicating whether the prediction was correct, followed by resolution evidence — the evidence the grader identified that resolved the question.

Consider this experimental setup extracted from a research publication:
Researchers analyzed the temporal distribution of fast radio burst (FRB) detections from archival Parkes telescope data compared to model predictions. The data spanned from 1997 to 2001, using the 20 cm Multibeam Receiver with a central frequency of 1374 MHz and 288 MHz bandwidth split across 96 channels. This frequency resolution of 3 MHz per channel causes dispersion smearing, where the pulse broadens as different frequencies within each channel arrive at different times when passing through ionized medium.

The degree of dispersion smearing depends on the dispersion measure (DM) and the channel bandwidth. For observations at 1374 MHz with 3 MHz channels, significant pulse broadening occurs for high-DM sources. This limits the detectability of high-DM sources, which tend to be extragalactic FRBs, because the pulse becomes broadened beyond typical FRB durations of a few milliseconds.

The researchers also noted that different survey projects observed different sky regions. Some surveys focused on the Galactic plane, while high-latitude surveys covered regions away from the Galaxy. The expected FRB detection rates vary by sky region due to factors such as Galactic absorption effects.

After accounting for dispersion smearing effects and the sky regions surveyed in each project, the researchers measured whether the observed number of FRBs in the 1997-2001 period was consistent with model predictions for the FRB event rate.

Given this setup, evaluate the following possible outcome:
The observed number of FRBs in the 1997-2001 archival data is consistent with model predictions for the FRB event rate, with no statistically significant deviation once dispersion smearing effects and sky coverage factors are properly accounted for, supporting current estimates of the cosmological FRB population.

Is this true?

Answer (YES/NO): YES